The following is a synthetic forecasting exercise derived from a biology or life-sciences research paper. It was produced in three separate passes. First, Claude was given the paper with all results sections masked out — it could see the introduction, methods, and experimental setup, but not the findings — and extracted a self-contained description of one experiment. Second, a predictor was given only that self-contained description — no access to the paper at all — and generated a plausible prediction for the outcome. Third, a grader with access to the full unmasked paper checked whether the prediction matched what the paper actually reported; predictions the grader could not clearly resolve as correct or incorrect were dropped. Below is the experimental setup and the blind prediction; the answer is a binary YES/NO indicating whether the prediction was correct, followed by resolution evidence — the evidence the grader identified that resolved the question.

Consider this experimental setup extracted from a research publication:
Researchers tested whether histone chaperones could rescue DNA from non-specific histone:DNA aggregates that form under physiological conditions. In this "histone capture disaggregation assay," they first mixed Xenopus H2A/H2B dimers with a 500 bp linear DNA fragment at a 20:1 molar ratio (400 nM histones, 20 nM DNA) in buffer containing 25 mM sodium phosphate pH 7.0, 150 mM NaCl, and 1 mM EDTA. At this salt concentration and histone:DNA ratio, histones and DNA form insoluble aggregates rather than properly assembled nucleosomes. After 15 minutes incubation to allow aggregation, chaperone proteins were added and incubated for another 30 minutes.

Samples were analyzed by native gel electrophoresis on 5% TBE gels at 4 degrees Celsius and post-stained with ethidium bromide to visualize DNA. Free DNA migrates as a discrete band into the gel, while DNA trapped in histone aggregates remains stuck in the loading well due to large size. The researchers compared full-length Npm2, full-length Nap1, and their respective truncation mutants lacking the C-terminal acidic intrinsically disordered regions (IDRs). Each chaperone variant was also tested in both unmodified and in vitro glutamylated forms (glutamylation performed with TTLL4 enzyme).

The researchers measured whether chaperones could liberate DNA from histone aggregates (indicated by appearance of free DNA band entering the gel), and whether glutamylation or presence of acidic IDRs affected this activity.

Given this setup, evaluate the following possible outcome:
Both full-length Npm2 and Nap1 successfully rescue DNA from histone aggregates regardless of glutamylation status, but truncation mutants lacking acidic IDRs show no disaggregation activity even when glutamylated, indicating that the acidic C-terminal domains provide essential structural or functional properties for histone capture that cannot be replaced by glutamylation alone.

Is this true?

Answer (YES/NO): NO